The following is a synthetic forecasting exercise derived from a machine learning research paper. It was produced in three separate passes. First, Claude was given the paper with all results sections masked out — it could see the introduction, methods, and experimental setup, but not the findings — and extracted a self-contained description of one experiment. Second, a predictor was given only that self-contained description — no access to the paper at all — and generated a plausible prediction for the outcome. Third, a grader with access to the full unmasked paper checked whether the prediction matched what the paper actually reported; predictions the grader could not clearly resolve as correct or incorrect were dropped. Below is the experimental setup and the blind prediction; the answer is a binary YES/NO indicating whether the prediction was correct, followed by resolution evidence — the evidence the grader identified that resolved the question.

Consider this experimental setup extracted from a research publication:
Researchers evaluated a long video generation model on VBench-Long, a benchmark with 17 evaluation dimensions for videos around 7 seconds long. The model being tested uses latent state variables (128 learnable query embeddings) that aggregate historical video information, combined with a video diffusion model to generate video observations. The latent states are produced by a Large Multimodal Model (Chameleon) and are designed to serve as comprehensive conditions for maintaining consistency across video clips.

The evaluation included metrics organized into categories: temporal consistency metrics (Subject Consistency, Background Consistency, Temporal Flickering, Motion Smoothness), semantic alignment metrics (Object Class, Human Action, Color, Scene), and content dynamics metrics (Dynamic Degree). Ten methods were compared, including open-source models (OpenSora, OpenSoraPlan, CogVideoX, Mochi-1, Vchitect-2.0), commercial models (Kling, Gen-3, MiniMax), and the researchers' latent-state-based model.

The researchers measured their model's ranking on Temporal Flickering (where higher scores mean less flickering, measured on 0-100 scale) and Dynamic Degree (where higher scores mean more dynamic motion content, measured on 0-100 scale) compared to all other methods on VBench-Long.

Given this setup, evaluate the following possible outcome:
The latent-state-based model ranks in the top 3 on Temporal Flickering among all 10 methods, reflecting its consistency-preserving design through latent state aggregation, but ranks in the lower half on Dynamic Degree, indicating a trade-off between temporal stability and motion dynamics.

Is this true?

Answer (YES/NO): YES